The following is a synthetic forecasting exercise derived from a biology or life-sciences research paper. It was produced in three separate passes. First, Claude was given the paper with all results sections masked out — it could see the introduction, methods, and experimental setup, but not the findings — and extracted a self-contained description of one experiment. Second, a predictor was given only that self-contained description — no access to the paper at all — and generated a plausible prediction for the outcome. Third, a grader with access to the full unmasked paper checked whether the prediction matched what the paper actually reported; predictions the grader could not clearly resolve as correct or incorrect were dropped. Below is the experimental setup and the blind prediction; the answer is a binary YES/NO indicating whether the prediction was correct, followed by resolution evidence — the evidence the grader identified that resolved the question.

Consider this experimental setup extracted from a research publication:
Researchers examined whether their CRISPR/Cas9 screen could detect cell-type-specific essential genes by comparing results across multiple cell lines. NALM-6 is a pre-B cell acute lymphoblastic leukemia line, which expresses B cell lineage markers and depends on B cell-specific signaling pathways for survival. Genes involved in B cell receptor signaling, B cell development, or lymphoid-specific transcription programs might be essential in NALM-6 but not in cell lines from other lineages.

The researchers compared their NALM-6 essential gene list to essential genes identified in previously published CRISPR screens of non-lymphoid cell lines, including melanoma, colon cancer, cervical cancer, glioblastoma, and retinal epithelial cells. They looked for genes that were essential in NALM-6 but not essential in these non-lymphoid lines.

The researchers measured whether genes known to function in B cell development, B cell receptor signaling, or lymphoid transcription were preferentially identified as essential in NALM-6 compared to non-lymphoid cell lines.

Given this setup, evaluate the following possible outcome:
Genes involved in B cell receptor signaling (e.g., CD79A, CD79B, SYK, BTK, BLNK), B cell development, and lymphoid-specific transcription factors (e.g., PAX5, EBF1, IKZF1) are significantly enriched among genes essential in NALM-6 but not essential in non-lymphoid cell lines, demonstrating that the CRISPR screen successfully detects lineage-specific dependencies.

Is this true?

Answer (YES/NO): YES